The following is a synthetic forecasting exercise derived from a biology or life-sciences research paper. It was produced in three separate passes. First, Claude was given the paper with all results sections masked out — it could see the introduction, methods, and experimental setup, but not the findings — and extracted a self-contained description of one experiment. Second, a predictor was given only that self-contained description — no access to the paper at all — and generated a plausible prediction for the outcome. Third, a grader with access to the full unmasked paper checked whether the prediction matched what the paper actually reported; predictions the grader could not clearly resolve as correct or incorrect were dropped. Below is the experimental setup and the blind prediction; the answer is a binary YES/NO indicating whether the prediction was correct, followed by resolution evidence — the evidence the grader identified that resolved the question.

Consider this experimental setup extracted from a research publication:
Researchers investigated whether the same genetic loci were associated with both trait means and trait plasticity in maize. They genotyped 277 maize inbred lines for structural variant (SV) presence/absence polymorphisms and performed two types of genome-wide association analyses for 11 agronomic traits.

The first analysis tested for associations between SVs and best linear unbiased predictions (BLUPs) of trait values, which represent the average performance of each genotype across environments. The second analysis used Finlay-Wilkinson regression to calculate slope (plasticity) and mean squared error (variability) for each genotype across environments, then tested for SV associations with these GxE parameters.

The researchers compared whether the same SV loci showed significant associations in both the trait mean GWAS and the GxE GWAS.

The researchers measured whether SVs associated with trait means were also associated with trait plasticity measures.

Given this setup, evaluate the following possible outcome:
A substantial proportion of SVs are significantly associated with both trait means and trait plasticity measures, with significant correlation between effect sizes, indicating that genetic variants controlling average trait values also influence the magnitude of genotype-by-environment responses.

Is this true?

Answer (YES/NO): NO